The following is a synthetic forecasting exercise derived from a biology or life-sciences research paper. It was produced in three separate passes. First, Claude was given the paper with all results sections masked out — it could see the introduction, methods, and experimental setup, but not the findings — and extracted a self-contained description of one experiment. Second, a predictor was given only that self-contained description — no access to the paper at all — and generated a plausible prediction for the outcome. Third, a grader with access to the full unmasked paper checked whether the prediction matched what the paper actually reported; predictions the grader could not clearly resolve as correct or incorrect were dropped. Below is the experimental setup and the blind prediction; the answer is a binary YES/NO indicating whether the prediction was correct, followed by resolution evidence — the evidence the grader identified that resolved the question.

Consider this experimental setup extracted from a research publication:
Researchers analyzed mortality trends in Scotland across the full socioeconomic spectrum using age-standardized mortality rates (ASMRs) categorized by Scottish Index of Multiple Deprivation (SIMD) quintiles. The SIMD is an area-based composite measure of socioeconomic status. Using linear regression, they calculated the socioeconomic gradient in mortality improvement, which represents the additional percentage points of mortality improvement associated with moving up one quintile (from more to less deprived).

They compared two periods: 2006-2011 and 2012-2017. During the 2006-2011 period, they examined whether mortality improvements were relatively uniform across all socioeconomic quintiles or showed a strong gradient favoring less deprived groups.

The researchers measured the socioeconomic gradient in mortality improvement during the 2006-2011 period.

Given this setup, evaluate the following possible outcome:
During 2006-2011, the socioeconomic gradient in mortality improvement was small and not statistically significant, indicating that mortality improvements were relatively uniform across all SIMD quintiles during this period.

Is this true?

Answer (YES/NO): NO